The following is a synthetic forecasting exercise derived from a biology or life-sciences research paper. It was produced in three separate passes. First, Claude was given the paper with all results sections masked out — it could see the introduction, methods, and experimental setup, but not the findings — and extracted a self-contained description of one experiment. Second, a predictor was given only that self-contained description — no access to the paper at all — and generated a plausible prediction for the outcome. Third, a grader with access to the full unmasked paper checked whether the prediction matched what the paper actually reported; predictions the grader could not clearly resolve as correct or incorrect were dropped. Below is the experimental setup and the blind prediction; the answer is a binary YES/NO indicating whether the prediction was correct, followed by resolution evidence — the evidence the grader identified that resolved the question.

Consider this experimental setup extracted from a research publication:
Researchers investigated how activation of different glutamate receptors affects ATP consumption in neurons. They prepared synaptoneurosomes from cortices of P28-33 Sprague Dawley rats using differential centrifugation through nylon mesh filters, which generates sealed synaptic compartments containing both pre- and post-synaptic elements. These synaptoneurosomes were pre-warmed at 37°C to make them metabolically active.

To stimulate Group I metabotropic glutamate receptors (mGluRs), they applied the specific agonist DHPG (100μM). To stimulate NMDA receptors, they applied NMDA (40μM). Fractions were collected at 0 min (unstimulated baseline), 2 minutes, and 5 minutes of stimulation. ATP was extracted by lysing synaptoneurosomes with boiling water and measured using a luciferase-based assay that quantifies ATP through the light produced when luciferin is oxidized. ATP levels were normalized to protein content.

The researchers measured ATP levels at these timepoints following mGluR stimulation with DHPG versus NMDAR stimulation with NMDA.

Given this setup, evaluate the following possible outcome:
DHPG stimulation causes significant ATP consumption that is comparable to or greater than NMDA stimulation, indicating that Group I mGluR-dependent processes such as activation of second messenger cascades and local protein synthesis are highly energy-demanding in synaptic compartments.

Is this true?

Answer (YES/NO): YES